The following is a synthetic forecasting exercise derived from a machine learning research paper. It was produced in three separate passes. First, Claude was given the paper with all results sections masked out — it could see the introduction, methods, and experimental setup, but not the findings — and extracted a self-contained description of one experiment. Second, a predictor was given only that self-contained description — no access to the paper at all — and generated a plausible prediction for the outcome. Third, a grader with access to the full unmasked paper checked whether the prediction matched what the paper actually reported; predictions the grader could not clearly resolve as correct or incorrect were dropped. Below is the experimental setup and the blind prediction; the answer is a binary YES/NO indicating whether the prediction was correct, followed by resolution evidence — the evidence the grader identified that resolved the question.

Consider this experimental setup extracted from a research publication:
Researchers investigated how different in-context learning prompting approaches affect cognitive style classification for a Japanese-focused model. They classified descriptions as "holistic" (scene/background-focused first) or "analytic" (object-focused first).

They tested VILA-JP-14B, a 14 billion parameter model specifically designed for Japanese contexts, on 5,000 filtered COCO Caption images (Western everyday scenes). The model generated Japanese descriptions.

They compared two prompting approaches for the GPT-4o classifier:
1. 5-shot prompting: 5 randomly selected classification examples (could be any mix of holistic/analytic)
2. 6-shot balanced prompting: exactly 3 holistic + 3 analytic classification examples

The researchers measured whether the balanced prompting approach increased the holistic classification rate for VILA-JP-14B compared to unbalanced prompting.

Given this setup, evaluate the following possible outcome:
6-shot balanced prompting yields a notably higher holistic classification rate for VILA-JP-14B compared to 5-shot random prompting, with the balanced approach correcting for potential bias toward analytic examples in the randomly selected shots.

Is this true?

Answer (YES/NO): YES